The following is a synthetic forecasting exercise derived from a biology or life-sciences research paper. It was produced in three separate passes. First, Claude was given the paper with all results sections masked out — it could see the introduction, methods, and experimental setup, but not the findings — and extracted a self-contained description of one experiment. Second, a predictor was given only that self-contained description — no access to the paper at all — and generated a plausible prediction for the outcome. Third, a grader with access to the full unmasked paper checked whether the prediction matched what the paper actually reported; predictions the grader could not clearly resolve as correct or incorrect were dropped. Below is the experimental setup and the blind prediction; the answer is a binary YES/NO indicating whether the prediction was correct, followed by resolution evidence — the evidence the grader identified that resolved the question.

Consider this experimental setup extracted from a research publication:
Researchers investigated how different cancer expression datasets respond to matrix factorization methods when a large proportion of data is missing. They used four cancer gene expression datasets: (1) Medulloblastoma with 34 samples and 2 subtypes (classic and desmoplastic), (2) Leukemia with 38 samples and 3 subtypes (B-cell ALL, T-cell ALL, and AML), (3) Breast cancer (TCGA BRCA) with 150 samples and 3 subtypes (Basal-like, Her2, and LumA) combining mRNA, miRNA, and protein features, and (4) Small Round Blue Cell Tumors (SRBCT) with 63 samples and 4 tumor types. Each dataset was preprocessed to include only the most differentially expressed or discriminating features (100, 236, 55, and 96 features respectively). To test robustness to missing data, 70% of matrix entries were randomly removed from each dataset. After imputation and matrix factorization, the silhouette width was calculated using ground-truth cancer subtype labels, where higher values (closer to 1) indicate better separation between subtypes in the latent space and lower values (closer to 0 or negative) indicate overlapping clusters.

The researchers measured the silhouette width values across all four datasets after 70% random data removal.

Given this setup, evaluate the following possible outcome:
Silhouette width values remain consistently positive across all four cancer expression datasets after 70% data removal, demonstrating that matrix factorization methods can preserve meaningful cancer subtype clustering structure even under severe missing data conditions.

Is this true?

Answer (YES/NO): YES